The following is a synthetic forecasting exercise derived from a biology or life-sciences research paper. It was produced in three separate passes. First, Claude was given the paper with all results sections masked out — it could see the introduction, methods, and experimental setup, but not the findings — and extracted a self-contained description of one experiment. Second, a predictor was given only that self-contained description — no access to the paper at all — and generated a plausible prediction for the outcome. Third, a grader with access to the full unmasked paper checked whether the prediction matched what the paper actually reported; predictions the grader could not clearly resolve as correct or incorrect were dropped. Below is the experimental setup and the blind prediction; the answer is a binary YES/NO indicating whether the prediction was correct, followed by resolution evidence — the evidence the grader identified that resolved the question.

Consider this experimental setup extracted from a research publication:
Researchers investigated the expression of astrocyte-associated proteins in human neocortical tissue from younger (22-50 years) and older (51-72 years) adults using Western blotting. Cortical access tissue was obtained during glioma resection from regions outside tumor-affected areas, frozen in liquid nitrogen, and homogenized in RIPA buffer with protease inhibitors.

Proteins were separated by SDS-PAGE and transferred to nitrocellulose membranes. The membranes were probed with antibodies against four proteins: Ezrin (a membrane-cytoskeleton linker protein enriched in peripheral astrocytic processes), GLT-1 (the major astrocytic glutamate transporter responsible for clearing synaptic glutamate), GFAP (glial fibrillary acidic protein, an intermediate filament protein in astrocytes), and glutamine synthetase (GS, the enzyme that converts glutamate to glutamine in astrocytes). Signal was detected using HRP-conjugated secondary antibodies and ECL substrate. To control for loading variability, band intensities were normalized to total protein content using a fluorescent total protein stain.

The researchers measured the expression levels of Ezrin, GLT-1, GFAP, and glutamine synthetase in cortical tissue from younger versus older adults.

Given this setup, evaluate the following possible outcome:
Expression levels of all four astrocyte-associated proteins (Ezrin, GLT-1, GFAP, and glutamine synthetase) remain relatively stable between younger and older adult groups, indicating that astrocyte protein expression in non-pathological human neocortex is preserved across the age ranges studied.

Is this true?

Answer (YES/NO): NO